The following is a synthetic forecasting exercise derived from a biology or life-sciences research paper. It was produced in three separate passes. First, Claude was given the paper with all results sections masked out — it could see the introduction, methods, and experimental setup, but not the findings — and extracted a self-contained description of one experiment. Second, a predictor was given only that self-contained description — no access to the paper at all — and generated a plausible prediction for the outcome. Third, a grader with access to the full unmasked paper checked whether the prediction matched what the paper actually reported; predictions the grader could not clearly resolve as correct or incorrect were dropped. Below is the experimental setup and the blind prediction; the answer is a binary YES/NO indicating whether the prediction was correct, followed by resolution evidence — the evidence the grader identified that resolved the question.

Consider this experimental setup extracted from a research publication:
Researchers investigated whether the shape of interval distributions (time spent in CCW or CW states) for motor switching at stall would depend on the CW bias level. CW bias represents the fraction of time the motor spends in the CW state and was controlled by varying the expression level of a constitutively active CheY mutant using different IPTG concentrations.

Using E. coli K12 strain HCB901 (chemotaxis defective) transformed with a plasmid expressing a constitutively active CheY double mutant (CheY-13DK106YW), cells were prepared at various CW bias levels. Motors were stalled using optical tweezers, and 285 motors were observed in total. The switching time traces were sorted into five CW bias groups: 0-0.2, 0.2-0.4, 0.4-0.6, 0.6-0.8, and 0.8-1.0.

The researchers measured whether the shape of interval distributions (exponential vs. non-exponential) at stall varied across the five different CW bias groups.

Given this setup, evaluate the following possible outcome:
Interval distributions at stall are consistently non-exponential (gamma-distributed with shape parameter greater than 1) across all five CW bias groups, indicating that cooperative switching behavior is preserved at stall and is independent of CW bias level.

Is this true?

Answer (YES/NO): NO